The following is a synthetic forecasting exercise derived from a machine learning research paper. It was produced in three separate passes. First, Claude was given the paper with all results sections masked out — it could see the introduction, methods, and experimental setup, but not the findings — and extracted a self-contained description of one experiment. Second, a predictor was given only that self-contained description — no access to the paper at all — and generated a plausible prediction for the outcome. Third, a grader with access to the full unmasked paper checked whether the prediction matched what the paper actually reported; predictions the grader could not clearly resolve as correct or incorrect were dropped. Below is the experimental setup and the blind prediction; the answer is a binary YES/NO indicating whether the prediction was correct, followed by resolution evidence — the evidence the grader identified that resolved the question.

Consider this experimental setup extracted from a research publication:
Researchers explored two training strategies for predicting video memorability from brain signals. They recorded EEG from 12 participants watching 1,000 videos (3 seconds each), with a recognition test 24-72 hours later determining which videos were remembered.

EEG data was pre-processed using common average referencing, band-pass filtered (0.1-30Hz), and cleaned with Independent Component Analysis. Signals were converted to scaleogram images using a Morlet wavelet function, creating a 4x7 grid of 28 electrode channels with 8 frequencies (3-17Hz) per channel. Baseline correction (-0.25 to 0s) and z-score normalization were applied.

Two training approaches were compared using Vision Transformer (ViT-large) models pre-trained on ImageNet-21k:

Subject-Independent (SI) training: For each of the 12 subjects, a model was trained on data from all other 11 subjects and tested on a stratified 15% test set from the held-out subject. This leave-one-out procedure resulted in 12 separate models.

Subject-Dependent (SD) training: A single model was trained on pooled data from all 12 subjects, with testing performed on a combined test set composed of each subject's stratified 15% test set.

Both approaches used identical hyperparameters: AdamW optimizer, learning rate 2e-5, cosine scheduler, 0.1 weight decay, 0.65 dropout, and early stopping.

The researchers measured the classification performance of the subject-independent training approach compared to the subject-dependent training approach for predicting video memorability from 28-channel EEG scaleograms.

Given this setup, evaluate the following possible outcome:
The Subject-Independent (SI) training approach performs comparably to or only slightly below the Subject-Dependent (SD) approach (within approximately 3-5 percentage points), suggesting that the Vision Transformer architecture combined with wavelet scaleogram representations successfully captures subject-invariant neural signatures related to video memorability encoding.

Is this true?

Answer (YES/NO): YES